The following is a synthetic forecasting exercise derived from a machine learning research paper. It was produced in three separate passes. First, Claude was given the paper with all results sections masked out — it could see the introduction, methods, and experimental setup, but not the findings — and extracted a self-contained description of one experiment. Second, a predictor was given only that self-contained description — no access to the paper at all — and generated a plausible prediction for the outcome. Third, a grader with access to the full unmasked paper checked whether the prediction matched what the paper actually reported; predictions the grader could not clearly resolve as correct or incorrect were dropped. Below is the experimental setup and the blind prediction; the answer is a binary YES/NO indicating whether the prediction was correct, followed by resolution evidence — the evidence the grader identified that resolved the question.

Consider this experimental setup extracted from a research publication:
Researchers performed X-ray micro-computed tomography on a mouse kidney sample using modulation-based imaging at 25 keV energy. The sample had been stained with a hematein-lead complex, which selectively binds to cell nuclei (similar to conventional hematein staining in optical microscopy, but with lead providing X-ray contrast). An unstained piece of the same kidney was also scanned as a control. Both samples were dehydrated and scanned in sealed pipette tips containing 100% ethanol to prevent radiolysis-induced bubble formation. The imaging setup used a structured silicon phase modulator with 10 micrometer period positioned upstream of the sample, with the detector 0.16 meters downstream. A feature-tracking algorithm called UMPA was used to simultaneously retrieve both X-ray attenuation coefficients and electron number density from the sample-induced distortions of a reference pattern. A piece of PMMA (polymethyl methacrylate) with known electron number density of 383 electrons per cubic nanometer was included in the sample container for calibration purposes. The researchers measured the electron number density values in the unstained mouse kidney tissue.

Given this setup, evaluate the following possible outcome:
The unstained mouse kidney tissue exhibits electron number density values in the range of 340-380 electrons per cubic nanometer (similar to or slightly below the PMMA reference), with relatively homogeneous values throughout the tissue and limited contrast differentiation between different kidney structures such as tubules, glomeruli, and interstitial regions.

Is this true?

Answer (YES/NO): NO